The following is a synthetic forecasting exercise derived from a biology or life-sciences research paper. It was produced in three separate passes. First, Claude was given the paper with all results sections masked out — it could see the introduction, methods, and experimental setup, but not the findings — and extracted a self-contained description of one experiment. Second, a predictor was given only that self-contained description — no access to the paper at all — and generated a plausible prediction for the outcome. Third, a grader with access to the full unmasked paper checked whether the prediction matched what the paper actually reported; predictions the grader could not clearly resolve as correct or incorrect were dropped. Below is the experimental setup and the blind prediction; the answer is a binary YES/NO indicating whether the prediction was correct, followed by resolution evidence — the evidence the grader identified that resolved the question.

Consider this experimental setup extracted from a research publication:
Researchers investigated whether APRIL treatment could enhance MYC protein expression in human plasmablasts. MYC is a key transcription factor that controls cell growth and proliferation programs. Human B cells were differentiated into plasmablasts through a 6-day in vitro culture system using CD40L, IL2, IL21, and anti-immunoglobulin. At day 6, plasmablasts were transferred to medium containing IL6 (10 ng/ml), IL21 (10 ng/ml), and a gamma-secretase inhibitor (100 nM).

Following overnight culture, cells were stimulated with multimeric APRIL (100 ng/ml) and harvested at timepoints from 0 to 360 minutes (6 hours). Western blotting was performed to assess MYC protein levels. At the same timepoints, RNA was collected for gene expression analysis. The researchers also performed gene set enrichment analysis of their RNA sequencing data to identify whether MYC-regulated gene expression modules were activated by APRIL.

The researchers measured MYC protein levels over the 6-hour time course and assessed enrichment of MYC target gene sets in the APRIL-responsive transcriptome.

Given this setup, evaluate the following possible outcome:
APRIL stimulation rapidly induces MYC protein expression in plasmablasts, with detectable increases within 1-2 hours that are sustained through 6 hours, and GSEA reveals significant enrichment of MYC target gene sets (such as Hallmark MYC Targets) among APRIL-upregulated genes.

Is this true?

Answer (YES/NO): NO